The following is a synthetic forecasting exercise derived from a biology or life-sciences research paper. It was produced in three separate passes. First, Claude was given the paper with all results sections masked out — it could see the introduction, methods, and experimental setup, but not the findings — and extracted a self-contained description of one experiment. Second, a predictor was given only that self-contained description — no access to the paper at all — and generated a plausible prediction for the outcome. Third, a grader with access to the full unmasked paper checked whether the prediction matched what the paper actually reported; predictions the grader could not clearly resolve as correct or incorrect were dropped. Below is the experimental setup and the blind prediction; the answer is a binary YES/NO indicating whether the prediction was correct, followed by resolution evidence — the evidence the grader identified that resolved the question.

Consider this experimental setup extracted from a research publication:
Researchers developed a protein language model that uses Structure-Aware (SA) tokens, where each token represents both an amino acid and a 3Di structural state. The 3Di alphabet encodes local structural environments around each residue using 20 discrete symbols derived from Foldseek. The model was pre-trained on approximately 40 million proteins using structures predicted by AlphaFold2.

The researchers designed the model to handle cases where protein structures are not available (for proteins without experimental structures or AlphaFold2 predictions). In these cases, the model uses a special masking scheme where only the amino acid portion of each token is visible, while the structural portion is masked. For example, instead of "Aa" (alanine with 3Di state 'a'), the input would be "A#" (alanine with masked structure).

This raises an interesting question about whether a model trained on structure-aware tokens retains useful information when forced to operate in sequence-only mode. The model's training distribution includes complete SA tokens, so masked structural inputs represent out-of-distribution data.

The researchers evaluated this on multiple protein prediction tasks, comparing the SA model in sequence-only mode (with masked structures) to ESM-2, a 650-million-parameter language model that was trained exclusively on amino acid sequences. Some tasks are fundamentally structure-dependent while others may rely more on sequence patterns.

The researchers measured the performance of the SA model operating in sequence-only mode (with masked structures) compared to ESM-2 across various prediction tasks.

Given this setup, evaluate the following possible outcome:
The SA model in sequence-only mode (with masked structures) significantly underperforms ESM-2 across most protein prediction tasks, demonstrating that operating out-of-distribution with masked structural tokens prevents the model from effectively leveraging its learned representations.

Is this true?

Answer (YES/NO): NO